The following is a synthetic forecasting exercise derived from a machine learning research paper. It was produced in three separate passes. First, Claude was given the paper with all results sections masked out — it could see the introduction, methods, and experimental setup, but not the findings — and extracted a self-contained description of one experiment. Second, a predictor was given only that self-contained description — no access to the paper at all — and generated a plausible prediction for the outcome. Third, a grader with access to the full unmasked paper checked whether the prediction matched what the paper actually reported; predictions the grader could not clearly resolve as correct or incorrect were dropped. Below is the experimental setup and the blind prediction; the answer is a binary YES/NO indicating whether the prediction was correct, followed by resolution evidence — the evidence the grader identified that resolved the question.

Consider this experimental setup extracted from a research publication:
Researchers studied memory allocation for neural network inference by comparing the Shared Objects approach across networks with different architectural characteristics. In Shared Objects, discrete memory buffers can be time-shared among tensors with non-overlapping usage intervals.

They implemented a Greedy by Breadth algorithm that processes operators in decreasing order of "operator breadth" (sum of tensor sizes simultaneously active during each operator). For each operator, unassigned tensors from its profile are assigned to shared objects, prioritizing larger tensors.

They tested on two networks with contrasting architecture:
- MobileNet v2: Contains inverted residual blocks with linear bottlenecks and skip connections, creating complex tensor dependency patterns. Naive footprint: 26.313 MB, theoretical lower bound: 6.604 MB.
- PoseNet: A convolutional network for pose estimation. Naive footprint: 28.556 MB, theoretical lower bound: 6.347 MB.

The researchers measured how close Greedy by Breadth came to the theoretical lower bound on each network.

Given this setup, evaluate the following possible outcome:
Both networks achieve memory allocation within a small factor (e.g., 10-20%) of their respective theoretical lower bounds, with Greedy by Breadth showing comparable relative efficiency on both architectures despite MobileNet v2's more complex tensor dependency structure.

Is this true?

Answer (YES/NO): NO